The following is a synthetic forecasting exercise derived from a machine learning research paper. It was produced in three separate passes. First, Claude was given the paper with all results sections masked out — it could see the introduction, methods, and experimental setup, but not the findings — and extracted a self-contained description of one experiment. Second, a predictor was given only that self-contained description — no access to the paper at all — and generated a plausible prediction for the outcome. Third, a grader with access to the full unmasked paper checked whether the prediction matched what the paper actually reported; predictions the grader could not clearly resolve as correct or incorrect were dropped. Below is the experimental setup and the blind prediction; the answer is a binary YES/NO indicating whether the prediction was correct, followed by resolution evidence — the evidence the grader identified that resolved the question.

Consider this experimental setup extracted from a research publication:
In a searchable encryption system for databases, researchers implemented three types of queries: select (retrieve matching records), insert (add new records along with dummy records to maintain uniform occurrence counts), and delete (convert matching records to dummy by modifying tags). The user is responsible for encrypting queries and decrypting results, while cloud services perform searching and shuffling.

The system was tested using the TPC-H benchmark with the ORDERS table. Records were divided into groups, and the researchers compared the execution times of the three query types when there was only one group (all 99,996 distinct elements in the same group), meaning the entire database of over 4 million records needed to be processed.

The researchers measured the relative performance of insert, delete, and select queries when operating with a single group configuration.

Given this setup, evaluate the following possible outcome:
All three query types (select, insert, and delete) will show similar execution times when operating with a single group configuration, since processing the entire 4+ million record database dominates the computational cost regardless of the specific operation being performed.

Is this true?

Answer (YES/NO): NO